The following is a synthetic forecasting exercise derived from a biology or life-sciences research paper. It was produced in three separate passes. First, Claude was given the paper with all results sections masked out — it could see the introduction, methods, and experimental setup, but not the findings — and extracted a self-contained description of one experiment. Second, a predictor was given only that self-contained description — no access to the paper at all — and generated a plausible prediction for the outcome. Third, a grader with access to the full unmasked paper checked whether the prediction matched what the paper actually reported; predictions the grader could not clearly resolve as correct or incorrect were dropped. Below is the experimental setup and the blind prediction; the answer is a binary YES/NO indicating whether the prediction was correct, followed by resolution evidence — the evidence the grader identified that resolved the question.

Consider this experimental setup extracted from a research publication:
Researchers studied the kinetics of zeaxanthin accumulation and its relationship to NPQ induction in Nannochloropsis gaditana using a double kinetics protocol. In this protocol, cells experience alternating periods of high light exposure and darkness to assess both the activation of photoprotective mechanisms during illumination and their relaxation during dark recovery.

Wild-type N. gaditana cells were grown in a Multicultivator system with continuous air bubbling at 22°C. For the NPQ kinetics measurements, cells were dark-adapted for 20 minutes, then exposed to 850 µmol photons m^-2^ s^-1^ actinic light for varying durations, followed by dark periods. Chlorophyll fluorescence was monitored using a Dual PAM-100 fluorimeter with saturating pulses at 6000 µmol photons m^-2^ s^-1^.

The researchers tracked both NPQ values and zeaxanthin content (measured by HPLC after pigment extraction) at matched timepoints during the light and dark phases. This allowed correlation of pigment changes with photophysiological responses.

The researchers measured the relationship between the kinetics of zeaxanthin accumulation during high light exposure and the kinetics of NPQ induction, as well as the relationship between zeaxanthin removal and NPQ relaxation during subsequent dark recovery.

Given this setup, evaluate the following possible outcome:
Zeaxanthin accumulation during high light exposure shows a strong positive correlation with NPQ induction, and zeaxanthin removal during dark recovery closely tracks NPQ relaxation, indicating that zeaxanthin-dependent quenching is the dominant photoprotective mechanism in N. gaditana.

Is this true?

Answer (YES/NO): NO